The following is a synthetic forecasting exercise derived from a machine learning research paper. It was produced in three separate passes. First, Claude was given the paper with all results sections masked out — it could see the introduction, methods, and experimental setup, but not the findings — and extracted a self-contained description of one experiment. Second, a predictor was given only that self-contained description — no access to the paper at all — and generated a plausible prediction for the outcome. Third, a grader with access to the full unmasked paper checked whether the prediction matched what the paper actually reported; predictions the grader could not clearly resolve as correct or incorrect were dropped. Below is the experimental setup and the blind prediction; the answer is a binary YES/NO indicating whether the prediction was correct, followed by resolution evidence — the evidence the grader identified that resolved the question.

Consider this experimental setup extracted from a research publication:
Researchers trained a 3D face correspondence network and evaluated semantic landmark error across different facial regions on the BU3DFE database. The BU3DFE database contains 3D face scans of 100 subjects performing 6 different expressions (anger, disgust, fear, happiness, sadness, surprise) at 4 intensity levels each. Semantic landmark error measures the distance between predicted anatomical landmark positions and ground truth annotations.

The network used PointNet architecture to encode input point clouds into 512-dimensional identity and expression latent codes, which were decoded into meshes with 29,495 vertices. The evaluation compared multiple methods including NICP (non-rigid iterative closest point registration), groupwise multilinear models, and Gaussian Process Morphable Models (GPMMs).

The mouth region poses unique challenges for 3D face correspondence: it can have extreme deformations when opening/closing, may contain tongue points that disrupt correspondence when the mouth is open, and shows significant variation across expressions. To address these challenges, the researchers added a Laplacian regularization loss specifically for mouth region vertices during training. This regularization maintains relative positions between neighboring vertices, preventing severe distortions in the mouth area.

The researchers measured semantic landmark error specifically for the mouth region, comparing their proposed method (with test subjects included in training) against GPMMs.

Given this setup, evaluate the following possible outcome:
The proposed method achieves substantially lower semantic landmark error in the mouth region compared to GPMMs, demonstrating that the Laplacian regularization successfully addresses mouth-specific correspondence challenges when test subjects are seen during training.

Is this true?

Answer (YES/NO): NO